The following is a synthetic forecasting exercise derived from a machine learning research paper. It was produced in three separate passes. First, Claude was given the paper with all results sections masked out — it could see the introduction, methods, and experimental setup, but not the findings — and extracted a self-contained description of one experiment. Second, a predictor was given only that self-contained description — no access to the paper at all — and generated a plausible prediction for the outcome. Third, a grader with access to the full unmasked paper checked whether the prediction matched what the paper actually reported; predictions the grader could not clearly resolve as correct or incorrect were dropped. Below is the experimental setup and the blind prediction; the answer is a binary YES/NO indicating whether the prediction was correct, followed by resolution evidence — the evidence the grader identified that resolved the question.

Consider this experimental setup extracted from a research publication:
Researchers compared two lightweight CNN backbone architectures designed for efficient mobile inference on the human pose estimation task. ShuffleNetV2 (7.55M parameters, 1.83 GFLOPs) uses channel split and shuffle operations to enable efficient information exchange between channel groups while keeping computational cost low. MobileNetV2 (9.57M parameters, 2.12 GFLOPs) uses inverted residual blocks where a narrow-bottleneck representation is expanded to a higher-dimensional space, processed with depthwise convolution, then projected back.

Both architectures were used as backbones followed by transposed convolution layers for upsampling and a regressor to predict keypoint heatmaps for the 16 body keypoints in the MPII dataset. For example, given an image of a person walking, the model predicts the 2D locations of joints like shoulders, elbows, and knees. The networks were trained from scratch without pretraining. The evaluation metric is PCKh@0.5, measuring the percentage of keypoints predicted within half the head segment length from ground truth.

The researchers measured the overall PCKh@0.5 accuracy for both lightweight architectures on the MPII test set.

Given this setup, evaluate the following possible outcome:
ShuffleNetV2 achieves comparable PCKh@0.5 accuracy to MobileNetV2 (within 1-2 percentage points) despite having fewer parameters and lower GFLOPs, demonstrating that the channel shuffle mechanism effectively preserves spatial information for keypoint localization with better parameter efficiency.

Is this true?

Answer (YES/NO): NO